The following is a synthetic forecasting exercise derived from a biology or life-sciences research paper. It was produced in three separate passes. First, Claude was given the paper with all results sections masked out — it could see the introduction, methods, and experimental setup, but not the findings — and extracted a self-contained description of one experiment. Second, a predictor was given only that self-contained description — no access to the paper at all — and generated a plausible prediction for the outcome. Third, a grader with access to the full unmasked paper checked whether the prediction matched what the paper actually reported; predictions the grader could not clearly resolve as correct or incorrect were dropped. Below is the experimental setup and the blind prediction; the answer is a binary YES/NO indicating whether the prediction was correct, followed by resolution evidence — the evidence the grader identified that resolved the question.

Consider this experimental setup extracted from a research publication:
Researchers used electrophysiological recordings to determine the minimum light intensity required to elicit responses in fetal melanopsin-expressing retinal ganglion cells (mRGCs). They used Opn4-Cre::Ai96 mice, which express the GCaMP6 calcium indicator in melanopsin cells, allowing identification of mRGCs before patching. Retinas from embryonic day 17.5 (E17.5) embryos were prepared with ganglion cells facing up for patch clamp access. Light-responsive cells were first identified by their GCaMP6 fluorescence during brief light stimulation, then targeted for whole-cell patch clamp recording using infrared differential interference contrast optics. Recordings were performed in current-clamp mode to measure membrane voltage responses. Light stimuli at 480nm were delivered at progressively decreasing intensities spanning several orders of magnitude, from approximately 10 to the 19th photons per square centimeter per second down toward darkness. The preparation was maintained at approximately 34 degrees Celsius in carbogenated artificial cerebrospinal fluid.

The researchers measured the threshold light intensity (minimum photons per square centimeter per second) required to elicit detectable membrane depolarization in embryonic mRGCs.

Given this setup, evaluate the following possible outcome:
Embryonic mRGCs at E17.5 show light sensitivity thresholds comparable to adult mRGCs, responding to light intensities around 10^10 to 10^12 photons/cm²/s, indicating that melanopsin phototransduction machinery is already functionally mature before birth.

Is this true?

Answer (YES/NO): NO